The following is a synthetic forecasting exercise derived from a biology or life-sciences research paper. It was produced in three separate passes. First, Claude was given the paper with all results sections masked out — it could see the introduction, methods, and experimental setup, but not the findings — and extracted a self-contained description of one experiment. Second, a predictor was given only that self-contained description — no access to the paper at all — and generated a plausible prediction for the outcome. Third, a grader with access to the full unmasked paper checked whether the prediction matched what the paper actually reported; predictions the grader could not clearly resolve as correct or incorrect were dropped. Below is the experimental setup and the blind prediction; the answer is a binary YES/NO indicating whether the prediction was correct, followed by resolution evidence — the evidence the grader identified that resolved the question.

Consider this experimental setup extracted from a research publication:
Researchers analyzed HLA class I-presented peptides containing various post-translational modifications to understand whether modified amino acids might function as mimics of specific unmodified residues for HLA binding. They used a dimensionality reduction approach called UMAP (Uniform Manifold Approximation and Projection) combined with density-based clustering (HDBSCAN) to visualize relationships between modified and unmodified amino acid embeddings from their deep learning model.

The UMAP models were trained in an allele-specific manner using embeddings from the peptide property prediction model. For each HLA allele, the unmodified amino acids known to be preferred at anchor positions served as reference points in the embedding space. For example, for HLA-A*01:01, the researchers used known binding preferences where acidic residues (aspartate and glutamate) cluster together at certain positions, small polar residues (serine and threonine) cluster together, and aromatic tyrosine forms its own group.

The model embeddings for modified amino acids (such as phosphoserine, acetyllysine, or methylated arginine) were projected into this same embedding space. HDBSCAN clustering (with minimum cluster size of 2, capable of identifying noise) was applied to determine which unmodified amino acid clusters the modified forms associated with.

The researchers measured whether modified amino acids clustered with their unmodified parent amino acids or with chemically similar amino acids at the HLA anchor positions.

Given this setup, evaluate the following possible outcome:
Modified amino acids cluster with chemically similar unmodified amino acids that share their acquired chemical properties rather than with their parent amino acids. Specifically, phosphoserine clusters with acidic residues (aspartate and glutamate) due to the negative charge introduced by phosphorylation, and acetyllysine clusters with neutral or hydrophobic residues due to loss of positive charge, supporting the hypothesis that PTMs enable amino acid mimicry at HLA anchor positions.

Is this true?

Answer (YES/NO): NO